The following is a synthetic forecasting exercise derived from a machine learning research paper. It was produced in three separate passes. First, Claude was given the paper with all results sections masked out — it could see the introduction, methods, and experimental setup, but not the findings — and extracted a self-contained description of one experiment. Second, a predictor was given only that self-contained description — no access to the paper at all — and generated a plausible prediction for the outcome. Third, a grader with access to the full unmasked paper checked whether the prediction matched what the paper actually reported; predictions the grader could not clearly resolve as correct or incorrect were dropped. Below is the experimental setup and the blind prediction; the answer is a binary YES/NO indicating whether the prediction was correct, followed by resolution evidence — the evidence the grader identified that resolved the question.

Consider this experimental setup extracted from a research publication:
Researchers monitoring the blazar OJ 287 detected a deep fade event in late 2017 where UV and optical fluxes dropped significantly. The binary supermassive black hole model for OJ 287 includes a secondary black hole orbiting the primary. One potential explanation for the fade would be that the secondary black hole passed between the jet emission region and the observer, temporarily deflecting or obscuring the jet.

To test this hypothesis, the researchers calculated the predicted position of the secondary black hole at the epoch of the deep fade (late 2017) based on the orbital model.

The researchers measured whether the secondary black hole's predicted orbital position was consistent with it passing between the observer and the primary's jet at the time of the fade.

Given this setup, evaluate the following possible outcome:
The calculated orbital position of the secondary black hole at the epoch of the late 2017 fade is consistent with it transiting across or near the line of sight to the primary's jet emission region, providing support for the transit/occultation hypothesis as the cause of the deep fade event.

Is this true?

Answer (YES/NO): NO